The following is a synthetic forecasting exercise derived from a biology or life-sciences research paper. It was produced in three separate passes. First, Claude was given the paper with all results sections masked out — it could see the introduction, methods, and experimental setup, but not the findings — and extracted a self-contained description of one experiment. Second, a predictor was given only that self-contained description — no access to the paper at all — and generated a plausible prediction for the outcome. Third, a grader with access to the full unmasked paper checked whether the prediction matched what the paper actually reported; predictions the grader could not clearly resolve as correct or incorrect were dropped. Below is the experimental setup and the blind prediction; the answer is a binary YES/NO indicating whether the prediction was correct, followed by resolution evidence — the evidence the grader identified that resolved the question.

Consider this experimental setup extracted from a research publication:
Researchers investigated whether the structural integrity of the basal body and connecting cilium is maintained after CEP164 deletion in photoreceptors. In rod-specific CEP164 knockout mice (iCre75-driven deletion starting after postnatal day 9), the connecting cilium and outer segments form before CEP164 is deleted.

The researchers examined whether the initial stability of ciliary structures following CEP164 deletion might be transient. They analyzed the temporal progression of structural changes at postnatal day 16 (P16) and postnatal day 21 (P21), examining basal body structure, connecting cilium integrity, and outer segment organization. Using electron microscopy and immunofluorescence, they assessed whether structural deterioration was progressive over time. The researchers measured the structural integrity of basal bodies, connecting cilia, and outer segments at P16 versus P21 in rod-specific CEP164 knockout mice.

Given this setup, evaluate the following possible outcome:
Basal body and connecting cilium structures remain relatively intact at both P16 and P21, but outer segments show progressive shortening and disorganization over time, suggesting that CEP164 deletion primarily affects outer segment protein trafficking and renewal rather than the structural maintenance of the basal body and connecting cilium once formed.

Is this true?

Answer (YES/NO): YES